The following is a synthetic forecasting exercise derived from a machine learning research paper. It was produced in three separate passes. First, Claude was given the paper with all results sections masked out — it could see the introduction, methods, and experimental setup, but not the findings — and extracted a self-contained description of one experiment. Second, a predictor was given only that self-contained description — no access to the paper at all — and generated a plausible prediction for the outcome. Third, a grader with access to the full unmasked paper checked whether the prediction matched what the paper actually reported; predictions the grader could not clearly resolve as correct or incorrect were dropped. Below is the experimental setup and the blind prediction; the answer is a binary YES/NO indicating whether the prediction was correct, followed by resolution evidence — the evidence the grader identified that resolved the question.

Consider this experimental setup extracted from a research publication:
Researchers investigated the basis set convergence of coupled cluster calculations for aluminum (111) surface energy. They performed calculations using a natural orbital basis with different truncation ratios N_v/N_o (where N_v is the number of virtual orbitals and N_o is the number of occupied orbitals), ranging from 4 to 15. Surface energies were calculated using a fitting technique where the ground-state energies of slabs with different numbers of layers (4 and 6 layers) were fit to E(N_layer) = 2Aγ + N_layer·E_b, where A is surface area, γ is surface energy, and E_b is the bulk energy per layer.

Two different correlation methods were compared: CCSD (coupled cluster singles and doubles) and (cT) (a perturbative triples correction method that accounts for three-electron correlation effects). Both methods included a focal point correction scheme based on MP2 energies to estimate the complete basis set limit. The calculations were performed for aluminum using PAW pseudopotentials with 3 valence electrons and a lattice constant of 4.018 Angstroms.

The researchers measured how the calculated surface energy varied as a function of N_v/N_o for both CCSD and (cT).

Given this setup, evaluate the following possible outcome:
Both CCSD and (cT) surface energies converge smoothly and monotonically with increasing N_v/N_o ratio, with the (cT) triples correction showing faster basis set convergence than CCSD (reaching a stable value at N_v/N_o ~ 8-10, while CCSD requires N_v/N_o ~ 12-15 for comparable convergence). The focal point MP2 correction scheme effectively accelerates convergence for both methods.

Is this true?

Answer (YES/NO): NO